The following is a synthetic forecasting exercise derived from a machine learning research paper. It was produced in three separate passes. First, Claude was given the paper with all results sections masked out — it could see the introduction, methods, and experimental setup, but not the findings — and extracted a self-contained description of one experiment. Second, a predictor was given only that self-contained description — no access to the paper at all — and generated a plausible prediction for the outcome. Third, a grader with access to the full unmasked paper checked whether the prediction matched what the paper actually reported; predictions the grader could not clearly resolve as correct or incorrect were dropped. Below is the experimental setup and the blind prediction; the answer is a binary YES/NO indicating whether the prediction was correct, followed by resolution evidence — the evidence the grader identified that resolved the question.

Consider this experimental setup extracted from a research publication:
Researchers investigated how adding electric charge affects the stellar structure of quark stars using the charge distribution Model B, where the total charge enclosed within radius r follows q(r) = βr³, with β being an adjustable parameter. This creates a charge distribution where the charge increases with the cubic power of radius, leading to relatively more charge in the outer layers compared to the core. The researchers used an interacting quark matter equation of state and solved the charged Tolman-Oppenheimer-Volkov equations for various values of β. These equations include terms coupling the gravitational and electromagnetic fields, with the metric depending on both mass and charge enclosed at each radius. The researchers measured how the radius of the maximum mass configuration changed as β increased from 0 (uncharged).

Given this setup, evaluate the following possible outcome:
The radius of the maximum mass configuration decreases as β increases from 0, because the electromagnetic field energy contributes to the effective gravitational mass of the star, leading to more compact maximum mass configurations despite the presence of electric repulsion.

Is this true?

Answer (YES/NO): NO